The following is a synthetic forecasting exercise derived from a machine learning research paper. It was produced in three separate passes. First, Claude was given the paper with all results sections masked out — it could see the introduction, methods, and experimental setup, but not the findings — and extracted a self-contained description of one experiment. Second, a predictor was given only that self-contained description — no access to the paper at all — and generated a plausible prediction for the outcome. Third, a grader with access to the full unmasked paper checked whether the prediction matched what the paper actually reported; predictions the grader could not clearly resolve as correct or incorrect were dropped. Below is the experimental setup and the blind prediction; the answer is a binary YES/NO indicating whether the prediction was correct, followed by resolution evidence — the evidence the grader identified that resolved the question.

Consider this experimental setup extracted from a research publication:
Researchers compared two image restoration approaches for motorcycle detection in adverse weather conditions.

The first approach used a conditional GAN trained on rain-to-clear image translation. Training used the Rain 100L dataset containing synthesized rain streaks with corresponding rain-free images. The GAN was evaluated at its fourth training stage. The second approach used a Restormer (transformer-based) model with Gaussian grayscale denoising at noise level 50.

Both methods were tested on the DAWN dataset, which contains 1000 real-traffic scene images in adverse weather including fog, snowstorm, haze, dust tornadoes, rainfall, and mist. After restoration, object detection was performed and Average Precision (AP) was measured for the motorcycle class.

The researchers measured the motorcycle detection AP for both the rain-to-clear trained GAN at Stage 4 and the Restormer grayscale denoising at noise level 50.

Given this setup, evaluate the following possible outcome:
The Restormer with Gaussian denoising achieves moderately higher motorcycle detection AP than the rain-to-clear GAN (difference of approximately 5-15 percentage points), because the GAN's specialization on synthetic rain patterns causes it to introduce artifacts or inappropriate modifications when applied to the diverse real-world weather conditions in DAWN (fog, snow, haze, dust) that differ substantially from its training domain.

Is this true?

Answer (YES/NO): NO